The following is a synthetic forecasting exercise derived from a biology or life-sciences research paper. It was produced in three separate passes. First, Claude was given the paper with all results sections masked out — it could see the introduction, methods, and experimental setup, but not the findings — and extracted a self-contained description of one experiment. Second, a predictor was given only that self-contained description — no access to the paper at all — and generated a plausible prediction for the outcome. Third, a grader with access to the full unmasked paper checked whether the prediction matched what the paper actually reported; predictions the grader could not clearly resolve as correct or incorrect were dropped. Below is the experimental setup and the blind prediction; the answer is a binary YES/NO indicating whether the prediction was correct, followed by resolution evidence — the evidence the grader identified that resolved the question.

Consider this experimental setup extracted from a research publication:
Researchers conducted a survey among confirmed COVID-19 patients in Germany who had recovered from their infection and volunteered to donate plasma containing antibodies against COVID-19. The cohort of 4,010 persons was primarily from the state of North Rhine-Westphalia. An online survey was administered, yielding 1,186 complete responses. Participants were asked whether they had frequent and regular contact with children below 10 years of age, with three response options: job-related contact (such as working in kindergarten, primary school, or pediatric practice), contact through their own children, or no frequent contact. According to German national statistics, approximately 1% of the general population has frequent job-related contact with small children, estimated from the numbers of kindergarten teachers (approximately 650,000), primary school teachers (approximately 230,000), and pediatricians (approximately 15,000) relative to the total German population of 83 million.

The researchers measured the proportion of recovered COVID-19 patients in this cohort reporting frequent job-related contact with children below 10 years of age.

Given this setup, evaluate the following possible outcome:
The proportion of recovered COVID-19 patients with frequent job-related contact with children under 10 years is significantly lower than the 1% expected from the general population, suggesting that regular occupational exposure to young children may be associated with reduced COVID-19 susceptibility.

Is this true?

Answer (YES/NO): NO